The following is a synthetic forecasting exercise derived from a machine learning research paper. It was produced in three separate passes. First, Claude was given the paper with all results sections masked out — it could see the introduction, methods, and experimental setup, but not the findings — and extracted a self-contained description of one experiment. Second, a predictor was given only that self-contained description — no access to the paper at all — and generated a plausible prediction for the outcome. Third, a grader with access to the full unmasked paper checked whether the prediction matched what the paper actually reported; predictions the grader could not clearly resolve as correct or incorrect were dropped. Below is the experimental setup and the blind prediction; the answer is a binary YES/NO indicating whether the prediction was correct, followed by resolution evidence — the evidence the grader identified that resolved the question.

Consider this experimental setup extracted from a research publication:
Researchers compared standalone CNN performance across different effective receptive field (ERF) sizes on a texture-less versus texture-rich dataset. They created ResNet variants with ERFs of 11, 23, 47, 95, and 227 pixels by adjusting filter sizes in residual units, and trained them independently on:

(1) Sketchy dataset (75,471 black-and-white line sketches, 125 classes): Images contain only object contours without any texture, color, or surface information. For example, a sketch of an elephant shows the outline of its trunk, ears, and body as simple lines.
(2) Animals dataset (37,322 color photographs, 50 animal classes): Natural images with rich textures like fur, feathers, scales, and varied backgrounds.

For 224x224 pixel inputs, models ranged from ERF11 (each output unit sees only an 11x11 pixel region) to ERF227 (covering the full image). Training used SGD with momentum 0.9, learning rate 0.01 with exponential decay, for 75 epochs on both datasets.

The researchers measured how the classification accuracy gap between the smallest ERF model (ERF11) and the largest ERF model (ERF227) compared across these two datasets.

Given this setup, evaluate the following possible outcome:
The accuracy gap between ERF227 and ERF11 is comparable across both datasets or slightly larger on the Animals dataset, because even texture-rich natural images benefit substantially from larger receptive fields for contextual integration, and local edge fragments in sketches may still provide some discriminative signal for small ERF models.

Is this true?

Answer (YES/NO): NO